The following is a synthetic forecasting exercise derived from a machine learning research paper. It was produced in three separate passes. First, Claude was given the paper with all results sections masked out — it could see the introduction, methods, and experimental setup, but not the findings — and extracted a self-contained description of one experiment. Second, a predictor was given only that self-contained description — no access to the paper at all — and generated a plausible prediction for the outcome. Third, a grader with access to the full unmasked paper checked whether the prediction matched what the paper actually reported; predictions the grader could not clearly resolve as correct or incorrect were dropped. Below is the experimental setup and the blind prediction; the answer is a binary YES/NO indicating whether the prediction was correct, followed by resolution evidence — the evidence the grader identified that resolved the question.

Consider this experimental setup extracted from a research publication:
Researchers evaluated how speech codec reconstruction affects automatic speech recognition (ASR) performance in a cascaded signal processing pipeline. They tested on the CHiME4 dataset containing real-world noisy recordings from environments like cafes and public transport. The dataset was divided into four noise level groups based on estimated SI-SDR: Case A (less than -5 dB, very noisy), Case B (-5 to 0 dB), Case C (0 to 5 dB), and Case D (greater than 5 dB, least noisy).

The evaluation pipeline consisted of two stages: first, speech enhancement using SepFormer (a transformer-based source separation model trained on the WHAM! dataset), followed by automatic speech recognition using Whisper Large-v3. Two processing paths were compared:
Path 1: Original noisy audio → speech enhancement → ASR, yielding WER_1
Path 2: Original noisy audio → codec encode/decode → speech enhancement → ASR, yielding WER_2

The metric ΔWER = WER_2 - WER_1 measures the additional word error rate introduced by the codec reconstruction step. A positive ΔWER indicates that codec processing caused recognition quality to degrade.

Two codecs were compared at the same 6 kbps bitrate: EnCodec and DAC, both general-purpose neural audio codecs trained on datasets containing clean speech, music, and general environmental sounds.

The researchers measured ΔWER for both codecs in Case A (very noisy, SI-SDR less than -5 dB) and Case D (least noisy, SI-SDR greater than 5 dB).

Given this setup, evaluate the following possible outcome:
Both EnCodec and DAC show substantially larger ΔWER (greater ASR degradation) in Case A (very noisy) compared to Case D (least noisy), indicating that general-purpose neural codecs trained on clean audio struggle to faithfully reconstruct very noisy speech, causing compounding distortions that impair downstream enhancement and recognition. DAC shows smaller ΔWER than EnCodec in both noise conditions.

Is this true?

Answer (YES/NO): YES